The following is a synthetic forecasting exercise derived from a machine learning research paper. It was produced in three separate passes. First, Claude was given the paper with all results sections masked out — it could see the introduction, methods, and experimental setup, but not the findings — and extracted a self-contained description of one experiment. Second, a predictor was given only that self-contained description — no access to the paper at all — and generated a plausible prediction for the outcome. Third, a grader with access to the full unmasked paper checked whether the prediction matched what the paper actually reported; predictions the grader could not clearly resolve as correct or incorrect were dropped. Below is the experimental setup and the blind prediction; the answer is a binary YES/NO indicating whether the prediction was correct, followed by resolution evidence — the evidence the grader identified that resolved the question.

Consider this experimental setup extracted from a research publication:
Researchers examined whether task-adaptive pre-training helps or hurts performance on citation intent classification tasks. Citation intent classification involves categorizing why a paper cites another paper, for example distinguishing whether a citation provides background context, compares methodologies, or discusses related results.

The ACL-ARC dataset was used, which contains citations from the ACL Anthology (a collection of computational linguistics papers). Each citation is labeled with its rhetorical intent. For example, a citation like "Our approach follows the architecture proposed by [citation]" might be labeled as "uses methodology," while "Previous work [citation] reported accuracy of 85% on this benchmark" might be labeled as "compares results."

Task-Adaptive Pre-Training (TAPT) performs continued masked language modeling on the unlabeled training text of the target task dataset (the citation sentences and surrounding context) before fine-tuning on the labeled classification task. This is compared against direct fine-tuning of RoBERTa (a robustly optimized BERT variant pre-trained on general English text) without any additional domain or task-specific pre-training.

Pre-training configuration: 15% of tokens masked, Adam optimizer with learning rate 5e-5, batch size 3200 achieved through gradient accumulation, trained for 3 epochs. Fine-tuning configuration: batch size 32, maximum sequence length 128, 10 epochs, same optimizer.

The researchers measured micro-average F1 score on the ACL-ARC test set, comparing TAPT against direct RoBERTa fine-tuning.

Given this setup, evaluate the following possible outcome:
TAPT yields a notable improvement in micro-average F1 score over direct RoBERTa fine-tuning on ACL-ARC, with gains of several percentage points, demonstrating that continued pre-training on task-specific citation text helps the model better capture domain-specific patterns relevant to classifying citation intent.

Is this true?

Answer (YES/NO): NO